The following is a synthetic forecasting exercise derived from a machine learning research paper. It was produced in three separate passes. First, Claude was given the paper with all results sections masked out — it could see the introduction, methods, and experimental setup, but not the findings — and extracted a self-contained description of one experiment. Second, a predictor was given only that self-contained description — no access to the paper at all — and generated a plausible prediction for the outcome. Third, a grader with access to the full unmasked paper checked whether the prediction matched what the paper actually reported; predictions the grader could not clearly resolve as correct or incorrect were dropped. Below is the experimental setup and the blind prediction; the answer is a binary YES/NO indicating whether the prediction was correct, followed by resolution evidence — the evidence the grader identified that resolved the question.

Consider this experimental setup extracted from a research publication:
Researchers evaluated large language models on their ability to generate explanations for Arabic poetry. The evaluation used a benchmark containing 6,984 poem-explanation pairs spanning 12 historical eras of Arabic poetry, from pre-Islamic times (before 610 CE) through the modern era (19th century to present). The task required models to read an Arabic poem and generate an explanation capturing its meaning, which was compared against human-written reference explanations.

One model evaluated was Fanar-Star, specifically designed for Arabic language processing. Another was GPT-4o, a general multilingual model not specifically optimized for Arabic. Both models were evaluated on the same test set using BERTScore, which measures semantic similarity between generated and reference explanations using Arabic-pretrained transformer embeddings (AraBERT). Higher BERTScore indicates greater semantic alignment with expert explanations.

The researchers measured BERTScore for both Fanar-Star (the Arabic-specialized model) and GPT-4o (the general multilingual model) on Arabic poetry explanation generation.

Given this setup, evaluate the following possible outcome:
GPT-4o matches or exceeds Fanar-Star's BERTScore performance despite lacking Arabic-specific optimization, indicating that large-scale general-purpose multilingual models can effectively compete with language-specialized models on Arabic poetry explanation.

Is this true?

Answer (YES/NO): YES